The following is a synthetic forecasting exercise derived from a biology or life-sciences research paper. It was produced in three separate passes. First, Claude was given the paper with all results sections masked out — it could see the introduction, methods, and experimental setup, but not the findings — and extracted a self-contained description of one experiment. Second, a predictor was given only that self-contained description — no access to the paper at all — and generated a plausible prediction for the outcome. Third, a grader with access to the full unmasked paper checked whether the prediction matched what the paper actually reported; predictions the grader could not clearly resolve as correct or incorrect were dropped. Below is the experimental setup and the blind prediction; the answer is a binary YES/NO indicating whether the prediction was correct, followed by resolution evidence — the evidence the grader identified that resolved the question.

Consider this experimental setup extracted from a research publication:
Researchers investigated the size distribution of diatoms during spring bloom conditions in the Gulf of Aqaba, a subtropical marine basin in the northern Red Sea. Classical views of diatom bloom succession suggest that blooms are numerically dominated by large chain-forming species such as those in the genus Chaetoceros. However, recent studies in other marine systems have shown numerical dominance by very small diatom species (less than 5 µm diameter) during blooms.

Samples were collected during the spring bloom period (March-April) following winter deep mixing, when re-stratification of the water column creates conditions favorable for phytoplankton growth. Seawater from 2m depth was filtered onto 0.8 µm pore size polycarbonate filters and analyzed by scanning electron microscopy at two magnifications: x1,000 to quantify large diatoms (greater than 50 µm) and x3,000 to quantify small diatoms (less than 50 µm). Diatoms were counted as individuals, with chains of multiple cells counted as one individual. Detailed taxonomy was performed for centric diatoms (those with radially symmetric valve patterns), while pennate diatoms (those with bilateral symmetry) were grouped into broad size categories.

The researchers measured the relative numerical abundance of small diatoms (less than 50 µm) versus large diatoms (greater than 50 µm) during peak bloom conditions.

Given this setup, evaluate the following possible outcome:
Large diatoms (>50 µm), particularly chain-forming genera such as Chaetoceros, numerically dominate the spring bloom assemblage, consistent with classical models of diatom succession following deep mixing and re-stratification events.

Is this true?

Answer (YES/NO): NO